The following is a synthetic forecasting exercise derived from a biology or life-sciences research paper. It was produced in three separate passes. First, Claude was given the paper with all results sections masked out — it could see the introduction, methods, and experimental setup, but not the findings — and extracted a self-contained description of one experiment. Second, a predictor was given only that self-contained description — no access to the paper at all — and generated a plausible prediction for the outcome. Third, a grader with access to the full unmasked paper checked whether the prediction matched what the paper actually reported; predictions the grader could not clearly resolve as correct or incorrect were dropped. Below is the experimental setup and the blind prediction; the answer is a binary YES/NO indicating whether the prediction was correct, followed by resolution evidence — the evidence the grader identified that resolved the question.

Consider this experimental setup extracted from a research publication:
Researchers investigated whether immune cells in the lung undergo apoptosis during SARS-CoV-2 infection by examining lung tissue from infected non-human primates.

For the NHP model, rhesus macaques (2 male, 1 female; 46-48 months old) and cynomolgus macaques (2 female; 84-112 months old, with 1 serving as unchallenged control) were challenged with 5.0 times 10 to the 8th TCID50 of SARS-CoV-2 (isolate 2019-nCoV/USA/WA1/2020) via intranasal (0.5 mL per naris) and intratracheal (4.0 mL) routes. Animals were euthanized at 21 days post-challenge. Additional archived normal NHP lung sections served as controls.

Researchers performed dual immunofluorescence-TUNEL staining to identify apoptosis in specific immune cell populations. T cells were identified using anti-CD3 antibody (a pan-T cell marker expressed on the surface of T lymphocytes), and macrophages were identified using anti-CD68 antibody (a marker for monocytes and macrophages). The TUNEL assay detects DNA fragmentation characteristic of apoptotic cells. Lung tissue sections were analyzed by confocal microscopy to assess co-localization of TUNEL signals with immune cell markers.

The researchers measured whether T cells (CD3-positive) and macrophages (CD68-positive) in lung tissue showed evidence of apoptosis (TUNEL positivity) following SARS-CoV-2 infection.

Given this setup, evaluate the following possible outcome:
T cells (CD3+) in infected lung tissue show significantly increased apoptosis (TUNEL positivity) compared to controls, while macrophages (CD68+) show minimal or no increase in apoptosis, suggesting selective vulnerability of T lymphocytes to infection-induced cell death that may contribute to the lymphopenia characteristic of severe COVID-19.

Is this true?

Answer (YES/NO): NO